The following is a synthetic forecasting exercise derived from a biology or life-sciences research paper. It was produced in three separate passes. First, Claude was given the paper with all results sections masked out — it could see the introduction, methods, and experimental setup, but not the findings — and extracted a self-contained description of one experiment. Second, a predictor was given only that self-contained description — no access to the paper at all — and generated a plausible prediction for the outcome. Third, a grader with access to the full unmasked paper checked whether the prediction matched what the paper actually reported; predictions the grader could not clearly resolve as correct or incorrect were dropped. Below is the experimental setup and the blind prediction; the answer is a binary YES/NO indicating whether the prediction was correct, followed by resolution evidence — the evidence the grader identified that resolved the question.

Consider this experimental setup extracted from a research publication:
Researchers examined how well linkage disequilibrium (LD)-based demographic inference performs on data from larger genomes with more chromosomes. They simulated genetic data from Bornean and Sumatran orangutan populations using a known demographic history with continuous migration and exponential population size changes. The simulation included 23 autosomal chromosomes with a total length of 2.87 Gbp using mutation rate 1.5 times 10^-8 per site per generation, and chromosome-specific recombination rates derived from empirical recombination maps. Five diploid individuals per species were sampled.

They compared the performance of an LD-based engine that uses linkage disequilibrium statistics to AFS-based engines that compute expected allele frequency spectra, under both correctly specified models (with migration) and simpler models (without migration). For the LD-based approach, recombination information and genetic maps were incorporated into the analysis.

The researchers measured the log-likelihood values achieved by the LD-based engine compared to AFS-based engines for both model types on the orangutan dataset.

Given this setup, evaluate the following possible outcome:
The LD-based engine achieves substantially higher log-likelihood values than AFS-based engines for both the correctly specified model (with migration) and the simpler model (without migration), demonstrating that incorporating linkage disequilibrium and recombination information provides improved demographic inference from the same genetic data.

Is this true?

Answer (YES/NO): NO